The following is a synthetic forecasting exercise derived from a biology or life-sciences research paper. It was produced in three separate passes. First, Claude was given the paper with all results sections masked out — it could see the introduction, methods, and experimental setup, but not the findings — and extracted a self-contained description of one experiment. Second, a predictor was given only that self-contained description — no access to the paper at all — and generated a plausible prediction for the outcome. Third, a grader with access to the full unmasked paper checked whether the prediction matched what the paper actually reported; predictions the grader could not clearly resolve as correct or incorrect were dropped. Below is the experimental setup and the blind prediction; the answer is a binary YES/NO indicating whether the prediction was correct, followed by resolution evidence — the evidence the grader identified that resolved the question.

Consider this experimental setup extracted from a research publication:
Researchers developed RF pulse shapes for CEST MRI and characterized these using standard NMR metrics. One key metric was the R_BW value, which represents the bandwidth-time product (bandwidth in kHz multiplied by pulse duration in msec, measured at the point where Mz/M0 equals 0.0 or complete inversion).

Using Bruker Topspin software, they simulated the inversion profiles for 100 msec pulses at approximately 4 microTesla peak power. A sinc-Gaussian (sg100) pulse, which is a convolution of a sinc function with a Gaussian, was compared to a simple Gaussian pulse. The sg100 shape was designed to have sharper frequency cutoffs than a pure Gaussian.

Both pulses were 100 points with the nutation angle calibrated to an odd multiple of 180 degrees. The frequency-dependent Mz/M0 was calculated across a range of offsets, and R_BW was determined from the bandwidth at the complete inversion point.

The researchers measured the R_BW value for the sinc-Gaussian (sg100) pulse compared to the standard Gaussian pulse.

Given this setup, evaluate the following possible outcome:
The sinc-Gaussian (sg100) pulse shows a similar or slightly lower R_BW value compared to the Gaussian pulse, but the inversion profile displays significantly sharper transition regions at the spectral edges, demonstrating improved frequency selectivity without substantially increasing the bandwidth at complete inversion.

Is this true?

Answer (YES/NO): NO